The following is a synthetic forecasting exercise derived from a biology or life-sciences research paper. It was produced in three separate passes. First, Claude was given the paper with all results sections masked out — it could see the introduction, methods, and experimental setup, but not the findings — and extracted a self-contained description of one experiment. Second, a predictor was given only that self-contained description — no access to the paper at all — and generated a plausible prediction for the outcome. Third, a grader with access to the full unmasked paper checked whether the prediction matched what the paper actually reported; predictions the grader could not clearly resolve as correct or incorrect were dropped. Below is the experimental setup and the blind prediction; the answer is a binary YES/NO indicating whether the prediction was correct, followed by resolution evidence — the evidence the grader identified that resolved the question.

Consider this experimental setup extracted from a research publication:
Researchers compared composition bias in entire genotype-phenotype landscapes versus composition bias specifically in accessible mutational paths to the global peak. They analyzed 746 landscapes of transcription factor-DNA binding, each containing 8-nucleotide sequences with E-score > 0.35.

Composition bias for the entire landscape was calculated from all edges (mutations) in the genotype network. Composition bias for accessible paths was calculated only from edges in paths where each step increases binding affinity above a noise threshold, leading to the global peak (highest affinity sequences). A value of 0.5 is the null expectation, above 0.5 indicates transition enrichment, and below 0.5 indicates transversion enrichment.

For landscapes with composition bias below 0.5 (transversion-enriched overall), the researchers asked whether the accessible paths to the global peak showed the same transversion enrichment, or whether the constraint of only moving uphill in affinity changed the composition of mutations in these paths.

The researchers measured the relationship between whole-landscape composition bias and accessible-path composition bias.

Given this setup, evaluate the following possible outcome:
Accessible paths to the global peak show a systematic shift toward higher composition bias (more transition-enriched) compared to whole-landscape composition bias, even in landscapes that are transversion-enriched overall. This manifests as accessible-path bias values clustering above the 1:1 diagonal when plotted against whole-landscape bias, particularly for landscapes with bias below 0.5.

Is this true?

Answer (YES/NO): NO